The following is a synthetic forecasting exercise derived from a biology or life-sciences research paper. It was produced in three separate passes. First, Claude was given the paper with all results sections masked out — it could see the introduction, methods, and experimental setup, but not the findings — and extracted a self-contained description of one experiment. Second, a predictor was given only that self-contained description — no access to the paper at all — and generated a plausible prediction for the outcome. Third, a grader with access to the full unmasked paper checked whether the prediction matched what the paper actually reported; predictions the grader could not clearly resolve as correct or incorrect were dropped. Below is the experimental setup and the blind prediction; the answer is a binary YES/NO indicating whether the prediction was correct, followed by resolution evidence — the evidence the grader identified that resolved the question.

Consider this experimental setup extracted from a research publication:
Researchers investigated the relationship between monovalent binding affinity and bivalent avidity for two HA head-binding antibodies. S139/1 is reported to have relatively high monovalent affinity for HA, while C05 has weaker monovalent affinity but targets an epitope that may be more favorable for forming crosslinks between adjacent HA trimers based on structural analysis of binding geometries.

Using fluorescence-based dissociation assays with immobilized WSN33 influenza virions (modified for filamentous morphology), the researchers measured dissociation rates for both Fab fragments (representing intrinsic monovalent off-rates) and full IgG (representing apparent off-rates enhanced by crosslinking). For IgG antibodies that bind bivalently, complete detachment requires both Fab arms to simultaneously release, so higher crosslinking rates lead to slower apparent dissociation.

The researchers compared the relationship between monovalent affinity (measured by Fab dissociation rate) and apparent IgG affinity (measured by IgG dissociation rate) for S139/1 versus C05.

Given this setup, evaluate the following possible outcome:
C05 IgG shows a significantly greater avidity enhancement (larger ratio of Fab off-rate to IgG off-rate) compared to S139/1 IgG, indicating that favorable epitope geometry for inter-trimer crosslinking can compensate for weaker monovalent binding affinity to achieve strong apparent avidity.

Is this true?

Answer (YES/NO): NO